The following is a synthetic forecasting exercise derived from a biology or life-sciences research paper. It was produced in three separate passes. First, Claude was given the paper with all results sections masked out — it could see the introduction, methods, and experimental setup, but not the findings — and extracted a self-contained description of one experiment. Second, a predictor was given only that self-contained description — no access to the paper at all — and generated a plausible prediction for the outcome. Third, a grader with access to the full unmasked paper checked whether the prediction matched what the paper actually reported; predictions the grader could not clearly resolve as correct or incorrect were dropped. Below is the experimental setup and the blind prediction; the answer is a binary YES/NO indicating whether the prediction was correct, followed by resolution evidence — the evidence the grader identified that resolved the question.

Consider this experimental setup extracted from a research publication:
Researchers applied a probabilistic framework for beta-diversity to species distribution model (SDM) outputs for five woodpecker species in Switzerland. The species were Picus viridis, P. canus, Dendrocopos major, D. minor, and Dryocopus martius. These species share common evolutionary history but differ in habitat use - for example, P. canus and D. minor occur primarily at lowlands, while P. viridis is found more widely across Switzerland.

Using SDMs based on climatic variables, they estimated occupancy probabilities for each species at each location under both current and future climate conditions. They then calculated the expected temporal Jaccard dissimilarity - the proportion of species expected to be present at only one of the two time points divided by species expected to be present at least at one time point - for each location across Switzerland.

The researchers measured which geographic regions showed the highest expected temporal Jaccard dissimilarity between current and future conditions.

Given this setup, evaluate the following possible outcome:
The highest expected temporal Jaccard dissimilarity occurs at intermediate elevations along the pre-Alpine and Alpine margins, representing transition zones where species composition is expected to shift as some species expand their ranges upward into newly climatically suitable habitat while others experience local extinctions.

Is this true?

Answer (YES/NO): NO